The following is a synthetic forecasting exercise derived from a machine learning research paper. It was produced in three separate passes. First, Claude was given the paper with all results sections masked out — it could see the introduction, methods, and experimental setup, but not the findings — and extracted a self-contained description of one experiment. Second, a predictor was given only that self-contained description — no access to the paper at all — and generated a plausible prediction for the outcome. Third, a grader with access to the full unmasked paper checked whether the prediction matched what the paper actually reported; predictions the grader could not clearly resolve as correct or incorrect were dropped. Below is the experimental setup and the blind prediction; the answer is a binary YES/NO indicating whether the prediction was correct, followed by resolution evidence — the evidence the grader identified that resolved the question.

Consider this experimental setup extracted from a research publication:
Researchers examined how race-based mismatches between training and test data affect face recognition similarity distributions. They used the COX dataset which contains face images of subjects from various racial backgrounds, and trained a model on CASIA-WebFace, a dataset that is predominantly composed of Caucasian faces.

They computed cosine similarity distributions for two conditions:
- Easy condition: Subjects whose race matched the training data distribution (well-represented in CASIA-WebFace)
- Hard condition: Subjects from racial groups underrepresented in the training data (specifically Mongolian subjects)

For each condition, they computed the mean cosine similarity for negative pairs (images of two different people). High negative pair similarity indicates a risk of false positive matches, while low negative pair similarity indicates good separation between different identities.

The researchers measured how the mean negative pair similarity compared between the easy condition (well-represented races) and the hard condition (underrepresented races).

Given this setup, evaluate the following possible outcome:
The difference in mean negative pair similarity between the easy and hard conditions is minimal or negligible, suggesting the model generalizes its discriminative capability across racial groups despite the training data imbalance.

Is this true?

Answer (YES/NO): NO